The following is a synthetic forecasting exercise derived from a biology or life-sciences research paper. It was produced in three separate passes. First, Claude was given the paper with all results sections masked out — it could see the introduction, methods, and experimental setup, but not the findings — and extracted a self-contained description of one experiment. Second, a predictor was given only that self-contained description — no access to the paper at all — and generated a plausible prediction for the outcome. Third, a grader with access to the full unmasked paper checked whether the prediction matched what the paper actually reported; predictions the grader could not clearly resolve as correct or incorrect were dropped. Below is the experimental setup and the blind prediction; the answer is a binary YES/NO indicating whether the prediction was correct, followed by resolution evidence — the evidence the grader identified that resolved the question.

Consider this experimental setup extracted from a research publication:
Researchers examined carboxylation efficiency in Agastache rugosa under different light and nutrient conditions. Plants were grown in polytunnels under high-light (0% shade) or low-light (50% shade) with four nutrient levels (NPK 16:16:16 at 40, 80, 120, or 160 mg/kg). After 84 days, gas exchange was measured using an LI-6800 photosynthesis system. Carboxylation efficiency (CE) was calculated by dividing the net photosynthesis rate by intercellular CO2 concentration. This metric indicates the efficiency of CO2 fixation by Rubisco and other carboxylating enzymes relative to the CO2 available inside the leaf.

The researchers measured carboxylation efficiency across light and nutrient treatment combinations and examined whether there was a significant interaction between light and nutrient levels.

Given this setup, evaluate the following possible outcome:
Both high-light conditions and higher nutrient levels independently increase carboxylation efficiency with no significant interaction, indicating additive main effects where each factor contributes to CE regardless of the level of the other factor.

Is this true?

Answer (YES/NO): NO